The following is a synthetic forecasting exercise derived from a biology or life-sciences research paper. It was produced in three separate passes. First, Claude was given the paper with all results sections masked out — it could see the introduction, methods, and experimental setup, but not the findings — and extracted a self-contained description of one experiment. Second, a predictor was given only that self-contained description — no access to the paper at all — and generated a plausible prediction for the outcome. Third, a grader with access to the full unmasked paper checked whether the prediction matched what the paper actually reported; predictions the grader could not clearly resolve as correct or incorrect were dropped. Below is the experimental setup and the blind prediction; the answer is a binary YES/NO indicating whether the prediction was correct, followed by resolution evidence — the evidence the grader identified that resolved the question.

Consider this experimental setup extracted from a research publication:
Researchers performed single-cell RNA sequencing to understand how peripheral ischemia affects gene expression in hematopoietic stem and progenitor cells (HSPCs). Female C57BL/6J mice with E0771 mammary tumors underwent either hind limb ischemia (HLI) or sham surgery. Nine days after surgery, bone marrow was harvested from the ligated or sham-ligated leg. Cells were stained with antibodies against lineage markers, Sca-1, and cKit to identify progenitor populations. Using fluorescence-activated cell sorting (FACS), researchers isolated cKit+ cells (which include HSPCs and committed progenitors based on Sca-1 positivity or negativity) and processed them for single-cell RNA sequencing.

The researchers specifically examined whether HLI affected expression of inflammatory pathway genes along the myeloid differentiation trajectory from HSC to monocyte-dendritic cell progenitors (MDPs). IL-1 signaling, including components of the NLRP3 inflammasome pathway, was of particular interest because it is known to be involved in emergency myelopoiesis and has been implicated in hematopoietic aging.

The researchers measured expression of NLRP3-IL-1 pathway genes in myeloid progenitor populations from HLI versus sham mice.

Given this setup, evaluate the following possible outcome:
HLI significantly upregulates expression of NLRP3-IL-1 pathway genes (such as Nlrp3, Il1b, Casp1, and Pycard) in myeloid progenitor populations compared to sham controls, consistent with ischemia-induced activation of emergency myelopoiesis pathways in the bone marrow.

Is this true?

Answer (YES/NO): NO